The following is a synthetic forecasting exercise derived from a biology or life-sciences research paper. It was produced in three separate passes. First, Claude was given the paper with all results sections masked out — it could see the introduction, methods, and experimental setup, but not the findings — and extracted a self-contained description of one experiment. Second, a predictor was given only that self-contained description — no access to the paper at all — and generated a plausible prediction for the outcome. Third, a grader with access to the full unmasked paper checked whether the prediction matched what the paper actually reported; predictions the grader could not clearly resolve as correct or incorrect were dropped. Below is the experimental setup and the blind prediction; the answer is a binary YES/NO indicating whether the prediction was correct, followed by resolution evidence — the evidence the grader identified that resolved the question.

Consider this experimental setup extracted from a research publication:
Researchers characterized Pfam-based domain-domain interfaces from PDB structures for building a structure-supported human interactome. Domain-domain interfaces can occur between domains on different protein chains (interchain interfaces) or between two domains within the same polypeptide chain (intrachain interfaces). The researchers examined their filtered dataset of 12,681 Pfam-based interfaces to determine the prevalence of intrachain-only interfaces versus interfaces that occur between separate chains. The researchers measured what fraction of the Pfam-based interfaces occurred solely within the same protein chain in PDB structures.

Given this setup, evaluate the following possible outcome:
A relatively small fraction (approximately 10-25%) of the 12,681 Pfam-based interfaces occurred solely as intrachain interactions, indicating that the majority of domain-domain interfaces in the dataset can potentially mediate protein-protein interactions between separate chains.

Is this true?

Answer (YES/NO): YES